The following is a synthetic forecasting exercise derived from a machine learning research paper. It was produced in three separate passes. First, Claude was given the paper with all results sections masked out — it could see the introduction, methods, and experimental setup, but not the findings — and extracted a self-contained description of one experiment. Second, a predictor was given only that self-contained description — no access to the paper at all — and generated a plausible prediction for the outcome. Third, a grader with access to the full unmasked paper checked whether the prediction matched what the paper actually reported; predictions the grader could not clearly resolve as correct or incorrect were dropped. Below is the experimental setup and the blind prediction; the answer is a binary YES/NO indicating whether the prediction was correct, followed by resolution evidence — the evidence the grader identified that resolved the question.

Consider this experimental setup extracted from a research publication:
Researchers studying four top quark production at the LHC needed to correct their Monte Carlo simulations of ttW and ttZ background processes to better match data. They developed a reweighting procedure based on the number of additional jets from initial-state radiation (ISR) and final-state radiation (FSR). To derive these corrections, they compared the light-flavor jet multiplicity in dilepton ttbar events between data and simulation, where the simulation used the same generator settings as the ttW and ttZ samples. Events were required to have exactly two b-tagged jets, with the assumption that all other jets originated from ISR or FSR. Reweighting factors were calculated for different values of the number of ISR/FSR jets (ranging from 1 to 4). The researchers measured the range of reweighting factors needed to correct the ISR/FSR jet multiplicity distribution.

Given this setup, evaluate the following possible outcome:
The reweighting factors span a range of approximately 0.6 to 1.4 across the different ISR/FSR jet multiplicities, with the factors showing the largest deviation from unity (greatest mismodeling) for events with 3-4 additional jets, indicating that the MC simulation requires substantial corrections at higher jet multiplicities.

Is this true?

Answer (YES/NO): NO